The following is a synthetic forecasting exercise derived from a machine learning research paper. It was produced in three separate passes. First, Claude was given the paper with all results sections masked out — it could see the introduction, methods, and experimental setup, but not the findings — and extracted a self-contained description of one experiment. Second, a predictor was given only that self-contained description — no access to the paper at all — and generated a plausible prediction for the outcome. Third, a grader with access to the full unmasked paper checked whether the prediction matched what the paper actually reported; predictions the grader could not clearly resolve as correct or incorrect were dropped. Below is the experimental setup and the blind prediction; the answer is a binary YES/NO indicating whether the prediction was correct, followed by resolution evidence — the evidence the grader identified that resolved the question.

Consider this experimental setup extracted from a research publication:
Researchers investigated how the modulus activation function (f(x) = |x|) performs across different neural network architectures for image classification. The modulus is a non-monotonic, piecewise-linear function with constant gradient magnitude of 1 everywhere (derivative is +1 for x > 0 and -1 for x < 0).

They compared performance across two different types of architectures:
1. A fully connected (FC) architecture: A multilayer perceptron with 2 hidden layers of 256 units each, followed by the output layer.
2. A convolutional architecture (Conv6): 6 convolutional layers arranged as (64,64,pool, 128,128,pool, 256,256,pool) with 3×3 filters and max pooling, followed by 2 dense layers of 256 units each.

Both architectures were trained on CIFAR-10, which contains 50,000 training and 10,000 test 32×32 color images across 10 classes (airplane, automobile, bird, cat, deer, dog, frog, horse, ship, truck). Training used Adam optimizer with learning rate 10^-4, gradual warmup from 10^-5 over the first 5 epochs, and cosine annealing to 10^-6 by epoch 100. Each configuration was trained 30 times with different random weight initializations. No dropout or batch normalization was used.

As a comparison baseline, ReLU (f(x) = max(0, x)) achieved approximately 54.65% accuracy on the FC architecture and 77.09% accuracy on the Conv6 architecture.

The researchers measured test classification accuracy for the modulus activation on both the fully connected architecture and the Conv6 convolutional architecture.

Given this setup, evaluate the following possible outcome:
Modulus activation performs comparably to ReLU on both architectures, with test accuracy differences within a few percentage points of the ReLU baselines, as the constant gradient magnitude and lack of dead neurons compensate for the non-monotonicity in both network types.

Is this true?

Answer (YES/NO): NO